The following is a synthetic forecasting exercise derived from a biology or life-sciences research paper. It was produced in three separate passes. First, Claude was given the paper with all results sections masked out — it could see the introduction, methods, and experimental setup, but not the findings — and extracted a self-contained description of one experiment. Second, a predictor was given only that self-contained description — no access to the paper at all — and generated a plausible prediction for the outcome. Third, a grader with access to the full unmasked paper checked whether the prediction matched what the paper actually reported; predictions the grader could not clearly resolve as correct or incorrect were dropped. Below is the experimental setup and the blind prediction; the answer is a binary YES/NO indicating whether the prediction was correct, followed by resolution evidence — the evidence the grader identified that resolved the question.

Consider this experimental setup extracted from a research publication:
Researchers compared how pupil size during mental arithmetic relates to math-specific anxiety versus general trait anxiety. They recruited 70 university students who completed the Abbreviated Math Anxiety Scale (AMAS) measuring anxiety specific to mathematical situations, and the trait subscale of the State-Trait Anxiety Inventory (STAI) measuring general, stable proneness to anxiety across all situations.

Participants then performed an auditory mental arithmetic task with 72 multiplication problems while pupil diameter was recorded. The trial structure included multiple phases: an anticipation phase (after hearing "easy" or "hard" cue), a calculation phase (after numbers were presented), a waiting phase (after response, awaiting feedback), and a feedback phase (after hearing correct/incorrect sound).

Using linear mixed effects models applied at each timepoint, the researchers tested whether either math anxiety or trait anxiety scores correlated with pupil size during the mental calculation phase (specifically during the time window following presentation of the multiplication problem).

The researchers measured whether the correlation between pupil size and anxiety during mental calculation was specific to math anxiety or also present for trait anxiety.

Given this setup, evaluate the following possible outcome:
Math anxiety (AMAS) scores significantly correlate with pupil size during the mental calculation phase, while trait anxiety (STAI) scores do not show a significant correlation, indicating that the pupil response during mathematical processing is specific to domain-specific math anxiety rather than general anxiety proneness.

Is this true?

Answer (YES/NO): YES